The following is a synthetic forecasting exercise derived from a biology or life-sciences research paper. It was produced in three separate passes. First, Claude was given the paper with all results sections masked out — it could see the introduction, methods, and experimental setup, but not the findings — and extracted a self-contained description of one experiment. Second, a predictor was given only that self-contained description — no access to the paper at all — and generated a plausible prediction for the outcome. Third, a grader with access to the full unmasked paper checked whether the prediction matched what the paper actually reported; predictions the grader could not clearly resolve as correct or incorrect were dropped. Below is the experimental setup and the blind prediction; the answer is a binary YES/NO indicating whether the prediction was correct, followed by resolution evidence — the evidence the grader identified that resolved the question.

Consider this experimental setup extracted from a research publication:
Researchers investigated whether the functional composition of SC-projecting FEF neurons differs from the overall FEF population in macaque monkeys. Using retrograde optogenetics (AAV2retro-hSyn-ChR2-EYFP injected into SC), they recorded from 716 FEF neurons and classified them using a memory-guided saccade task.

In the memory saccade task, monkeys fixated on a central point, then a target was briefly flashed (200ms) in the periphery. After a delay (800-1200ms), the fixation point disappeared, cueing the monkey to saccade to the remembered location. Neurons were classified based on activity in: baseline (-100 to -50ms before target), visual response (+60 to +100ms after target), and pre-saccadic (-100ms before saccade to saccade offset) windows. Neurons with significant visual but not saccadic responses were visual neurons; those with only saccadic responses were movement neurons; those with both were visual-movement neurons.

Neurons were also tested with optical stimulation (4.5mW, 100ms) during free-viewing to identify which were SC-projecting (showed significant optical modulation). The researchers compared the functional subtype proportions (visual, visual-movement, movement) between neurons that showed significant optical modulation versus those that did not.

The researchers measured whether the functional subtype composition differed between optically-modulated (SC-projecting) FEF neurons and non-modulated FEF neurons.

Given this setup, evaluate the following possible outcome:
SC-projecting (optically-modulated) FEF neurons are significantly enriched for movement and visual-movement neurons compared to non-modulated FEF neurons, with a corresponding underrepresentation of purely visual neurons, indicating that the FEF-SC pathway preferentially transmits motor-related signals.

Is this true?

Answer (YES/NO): NO